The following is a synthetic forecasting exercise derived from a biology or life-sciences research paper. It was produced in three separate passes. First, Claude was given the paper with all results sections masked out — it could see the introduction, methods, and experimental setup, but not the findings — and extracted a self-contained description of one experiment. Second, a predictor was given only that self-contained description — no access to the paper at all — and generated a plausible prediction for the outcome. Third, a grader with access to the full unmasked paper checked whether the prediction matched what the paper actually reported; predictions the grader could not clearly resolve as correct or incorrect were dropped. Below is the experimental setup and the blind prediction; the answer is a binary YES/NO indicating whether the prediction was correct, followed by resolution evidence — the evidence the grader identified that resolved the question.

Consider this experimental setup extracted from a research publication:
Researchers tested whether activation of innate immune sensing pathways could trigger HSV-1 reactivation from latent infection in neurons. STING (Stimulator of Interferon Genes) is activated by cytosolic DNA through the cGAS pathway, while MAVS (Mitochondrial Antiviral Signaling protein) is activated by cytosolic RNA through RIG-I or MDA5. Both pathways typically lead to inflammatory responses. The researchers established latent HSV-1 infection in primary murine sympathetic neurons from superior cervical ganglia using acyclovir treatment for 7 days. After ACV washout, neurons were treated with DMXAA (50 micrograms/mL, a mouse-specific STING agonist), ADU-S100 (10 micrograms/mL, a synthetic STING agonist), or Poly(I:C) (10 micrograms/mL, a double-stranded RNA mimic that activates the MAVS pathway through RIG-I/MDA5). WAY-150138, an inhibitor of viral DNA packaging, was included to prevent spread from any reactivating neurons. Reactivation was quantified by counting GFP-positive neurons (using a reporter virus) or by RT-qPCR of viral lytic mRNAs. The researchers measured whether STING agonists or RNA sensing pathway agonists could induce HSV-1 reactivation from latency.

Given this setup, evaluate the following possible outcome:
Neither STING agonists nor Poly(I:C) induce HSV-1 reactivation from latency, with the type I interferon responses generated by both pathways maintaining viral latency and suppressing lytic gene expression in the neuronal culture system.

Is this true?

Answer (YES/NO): NO